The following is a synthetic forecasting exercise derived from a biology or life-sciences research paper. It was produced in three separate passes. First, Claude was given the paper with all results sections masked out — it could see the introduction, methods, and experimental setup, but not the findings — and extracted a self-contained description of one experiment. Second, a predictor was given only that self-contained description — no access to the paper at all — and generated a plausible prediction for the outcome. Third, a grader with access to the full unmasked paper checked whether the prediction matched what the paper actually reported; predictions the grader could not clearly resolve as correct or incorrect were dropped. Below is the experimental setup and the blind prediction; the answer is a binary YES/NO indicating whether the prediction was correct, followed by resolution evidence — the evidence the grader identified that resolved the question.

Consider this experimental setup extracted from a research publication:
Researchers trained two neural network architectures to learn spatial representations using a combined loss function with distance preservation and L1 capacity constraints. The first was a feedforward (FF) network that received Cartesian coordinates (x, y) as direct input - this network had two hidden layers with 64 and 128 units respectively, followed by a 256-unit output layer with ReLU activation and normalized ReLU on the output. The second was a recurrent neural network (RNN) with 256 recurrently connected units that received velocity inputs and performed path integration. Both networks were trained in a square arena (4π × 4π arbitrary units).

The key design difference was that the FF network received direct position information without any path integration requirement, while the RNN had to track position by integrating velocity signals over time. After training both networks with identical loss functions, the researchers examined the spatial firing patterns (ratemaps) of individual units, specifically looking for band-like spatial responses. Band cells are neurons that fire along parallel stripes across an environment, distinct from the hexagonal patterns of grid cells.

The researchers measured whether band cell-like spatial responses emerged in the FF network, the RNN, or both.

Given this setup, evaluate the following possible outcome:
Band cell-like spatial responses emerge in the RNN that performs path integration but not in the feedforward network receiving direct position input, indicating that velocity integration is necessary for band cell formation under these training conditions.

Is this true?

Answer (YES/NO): YES